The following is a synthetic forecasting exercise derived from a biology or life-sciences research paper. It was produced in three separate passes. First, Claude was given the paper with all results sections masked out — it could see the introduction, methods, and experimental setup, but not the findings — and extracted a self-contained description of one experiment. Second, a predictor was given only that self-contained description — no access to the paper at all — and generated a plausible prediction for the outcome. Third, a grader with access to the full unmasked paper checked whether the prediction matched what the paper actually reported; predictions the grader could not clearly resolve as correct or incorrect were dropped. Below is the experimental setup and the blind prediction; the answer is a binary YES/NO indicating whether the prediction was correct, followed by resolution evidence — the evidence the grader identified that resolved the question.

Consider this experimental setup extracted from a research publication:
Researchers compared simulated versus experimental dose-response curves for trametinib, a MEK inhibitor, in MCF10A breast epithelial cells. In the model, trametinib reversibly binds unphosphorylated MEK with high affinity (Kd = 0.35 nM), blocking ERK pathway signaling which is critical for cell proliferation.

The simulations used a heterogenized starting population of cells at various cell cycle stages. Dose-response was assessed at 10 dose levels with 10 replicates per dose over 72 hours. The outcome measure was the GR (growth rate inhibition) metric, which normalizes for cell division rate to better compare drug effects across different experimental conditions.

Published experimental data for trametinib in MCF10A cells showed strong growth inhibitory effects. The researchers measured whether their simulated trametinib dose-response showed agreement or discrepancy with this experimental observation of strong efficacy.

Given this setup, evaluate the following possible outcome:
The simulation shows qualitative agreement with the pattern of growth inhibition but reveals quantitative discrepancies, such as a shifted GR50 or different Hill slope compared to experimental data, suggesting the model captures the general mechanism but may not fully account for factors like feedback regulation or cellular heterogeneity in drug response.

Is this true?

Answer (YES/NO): NO